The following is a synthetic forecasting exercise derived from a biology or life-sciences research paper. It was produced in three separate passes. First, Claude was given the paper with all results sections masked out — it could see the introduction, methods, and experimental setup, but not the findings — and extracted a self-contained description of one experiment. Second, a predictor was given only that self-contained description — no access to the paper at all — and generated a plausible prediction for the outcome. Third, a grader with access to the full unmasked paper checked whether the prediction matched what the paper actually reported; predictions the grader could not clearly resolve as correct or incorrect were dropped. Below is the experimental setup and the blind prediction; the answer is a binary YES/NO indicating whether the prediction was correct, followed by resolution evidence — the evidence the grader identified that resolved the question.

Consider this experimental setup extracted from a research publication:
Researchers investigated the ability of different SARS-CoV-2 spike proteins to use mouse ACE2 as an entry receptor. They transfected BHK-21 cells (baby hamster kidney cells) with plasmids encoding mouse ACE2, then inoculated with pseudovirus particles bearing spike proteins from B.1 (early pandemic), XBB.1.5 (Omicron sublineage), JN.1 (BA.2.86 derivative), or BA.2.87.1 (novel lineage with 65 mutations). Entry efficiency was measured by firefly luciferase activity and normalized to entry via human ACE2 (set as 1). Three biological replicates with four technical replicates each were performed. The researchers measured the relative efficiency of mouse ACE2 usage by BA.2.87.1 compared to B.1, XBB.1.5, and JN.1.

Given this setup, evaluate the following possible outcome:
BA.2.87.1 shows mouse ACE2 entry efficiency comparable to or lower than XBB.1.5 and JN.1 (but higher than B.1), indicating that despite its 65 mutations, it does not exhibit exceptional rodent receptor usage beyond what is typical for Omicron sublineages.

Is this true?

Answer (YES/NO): YES